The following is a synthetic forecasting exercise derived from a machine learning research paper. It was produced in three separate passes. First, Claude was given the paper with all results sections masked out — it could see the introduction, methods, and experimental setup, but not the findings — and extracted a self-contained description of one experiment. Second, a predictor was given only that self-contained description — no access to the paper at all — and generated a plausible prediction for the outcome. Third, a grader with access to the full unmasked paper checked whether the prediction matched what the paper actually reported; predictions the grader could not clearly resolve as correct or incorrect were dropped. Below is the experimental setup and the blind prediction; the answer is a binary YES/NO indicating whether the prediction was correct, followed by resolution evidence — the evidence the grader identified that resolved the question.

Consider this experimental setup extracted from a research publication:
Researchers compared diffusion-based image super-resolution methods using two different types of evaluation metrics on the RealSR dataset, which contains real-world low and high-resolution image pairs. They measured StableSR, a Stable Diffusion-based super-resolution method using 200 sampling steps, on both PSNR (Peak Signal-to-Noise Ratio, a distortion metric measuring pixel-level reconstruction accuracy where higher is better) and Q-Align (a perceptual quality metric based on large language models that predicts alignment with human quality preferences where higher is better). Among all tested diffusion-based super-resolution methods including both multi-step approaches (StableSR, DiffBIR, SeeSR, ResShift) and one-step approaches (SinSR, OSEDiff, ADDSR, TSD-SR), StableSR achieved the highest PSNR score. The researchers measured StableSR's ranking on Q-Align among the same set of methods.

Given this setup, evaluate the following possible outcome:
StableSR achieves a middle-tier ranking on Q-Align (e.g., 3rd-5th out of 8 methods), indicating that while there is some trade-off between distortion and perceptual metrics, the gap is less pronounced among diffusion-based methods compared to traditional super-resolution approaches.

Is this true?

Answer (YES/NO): NO